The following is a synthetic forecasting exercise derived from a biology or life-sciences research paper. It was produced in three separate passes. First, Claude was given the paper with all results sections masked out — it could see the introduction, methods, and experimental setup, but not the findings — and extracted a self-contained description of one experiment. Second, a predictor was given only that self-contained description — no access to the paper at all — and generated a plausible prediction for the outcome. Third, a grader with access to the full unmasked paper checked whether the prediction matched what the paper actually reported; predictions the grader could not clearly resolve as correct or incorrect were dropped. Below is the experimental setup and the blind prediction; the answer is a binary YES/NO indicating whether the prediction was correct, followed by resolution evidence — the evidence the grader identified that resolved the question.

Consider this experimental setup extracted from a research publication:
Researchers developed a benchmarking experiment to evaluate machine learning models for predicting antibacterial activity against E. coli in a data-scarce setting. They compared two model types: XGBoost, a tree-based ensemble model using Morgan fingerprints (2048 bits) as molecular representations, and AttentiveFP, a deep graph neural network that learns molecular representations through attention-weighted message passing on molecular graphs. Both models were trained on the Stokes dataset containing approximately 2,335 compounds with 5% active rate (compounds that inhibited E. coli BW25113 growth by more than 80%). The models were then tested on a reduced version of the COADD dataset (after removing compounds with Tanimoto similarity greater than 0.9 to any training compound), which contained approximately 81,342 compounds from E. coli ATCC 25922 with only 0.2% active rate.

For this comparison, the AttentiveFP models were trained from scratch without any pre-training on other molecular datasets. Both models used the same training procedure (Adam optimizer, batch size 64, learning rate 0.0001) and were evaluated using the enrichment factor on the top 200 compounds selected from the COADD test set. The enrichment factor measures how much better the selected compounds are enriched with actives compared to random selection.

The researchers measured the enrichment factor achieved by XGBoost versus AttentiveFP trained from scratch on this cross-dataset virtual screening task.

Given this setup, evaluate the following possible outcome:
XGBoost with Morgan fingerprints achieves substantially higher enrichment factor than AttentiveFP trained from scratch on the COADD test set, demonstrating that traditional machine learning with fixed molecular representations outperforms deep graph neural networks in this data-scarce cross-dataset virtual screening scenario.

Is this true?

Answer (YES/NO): YES